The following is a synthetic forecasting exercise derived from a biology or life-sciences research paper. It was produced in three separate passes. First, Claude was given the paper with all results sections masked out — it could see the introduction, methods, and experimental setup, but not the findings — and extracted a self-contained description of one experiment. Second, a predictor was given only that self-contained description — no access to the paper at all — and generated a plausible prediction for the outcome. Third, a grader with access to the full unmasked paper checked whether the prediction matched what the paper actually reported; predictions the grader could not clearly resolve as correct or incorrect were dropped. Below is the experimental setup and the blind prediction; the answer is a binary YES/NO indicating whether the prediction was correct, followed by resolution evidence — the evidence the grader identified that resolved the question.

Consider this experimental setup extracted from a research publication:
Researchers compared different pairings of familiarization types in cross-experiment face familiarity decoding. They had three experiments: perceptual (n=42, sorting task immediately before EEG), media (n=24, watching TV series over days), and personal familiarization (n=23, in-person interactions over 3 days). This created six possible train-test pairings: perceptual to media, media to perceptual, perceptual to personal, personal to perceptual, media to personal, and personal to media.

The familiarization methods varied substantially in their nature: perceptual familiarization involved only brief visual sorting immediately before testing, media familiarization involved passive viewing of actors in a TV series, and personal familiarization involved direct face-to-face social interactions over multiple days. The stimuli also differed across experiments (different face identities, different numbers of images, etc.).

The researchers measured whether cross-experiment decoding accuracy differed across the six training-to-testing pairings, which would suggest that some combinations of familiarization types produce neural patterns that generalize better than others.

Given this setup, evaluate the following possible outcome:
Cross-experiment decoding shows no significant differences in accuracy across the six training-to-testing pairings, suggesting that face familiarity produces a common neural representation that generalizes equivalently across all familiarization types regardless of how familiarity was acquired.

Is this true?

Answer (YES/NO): NO